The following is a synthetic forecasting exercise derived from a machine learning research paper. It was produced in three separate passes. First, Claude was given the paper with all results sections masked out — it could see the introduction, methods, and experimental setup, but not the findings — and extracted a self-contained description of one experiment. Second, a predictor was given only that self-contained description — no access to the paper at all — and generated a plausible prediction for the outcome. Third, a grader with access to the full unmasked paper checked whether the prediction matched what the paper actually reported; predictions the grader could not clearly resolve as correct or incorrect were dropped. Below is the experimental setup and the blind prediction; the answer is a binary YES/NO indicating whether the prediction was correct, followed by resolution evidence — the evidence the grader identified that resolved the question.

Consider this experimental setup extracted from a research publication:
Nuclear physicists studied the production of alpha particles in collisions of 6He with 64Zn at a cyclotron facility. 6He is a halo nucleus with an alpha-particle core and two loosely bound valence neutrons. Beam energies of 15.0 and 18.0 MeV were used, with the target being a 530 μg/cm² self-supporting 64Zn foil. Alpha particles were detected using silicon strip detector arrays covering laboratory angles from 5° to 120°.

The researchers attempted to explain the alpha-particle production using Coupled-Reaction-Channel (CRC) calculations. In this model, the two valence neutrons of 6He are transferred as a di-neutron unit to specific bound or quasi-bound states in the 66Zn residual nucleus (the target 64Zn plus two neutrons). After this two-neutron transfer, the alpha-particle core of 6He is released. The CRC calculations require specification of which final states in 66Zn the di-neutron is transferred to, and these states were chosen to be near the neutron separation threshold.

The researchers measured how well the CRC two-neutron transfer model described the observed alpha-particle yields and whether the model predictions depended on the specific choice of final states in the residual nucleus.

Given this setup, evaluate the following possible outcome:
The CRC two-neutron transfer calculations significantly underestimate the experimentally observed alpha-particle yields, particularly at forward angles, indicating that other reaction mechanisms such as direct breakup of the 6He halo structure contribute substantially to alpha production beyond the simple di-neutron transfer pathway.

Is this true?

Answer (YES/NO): NO